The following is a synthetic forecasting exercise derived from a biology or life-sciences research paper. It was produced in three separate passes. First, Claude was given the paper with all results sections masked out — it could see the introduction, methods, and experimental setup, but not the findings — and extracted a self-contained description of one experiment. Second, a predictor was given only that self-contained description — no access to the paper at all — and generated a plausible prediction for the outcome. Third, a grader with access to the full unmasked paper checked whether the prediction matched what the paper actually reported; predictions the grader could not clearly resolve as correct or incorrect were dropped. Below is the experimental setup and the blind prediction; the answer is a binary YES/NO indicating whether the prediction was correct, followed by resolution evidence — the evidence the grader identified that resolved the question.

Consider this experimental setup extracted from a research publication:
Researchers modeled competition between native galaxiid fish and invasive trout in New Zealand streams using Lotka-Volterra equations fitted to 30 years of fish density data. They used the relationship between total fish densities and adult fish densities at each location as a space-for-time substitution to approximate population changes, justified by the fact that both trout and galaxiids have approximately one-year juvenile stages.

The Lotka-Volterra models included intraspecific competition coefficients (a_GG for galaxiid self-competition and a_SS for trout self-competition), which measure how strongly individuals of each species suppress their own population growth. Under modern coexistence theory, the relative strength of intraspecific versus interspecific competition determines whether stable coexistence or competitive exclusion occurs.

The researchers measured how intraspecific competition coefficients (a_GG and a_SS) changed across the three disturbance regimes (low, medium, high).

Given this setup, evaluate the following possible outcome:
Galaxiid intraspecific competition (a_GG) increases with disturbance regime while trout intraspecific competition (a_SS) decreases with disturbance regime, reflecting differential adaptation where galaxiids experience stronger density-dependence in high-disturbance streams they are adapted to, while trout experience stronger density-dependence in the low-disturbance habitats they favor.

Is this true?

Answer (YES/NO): NO